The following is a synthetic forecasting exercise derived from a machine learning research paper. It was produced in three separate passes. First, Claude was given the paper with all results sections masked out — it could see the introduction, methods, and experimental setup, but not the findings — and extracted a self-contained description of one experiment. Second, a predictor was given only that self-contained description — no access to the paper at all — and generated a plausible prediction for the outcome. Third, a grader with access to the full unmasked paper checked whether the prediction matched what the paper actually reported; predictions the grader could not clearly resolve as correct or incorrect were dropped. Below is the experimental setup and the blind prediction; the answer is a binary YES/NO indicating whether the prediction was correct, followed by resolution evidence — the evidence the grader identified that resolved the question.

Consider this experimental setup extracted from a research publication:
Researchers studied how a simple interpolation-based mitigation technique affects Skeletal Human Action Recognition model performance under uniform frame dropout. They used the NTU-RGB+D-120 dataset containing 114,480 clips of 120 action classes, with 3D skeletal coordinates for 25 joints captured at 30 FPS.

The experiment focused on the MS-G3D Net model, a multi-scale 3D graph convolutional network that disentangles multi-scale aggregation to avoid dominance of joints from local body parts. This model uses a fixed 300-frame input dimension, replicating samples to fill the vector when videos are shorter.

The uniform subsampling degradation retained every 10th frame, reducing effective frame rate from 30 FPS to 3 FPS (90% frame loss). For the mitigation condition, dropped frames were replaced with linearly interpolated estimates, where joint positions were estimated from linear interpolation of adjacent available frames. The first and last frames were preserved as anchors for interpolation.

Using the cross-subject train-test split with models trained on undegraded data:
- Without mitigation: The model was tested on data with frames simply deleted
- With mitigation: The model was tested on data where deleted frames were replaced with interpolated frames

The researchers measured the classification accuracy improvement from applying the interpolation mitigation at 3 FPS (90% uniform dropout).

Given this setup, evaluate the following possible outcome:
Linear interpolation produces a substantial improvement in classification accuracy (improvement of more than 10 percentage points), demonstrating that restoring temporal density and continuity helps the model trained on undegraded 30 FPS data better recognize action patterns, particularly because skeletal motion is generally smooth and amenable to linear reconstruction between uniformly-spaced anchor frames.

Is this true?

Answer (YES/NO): YES